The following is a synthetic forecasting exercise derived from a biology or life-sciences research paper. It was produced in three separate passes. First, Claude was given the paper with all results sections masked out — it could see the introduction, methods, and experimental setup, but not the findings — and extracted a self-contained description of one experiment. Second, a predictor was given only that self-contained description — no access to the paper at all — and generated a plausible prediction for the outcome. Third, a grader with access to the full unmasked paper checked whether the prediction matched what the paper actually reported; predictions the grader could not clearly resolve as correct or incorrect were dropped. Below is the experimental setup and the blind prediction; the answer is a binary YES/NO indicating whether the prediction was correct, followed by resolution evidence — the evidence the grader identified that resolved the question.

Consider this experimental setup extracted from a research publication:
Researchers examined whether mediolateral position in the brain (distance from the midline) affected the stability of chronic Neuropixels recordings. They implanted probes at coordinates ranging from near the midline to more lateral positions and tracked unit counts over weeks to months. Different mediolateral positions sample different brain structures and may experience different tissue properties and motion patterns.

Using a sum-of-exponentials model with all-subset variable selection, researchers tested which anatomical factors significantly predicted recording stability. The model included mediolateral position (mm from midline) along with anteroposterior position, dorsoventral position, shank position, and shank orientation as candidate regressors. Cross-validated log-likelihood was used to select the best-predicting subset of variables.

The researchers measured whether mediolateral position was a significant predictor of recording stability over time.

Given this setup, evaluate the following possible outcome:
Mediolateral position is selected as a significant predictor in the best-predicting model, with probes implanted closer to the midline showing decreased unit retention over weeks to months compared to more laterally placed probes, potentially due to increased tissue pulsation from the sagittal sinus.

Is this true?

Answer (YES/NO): NO